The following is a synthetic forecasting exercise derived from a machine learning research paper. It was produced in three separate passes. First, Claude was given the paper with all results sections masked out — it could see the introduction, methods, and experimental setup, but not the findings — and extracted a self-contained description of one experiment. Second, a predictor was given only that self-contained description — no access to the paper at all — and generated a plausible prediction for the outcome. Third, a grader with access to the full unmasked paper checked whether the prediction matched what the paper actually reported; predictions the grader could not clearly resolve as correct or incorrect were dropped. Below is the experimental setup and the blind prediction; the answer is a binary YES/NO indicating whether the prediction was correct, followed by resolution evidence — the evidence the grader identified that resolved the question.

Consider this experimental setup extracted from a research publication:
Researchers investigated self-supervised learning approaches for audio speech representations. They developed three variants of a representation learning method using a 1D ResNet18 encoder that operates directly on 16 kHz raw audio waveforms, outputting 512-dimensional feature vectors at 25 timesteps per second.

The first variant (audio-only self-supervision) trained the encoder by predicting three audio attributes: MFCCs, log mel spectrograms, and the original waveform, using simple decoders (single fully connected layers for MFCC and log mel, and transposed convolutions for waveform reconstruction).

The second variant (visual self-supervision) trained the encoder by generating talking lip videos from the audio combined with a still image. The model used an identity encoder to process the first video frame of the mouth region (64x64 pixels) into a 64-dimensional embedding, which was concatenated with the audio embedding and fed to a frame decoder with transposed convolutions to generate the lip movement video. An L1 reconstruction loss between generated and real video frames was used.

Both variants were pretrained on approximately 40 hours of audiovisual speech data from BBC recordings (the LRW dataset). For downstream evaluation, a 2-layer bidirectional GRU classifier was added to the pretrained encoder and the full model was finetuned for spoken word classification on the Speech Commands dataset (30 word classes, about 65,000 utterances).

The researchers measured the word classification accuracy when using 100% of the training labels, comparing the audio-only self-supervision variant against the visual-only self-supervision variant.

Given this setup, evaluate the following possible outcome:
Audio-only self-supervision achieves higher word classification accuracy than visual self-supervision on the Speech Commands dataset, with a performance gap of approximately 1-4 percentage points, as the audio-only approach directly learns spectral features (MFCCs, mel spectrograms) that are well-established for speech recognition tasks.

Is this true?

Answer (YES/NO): NO